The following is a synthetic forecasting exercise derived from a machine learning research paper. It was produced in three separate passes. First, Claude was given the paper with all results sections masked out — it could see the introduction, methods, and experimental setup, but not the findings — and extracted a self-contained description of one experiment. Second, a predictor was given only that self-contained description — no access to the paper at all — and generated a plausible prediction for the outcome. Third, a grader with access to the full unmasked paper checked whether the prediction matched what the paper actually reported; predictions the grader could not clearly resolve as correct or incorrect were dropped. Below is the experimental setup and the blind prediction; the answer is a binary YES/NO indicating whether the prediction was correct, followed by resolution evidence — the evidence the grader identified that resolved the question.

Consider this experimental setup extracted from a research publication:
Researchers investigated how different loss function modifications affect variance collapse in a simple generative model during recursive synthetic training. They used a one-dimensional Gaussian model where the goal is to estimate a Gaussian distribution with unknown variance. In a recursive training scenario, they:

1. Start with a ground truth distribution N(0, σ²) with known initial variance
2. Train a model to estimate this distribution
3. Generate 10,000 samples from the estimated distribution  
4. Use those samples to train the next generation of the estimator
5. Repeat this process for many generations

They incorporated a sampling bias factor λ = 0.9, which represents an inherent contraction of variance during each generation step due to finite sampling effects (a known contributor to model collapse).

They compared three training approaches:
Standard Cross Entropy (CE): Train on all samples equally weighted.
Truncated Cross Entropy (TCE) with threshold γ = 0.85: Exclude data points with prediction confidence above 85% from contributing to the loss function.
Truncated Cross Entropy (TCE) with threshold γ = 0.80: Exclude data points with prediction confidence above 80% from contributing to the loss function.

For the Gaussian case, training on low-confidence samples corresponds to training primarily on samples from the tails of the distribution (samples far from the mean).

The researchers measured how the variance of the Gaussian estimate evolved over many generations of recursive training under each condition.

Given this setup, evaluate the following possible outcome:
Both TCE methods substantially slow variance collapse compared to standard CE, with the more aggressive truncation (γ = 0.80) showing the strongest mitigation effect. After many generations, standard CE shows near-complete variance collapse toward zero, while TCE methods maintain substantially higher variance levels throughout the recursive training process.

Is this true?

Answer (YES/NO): NO